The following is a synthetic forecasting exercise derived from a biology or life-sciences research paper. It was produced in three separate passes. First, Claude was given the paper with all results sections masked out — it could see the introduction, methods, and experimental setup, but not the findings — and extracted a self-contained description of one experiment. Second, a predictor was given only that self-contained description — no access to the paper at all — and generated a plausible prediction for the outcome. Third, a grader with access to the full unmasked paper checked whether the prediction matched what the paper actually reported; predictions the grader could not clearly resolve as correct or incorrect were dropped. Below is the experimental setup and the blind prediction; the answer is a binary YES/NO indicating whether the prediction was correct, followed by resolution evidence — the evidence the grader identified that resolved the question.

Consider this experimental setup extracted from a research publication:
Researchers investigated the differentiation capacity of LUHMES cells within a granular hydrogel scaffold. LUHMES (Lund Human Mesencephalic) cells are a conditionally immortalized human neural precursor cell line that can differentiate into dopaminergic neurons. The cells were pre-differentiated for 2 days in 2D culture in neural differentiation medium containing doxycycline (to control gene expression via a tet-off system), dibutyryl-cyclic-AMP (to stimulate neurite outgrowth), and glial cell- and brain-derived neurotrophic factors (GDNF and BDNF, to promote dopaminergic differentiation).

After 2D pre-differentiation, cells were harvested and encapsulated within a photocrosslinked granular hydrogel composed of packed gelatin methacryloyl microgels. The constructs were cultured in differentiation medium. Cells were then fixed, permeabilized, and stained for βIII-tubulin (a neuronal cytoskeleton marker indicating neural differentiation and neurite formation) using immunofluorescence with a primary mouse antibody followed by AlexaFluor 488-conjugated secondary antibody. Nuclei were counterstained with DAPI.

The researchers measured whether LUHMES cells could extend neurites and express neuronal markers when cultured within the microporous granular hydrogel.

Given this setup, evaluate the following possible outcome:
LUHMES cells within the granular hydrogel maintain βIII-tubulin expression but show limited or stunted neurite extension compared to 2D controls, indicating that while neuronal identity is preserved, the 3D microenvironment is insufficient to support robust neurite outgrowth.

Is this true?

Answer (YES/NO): NO